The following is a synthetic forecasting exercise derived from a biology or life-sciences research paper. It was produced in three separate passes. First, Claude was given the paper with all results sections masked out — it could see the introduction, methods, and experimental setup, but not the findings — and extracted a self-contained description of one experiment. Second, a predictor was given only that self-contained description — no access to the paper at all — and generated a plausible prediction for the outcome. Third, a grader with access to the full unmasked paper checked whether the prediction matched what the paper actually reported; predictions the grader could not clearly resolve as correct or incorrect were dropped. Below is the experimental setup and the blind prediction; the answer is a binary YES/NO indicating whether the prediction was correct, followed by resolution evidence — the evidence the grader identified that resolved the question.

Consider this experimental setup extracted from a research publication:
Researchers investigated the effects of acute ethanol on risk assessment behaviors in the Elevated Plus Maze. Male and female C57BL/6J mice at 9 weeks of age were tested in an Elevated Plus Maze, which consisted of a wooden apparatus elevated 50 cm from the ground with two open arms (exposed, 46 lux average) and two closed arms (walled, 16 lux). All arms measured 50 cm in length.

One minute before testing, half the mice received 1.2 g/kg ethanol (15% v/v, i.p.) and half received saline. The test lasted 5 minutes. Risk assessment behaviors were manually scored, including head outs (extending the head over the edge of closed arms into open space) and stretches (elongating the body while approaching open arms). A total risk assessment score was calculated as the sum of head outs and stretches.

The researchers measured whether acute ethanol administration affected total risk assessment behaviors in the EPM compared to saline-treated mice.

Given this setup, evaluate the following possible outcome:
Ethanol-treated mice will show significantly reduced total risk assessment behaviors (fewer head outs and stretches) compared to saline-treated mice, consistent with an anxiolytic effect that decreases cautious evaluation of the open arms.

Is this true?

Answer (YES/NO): YES